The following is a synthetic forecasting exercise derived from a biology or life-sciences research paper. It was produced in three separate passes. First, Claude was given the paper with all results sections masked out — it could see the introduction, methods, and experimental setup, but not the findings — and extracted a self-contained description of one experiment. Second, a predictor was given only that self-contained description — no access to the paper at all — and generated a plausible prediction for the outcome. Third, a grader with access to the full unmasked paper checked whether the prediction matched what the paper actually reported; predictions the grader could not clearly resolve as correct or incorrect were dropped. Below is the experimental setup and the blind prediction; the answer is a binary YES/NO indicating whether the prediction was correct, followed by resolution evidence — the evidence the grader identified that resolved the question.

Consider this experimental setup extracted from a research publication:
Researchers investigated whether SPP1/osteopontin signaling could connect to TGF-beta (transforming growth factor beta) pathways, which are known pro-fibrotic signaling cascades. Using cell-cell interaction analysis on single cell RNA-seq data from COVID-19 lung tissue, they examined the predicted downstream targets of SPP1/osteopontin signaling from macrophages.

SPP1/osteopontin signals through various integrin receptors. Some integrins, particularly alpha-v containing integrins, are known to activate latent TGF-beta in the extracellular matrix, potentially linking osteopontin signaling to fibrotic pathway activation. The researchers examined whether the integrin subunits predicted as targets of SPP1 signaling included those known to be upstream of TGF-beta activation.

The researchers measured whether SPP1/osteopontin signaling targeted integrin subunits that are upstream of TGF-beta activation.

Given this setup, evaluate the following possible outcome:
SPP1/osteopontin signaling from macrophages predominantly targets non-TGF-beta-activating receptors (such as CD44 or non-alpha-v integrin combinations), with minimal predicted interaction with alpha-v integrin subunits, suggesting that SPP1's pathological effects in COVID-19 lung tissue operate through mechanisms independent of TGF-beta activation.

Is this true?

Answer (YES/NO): NO